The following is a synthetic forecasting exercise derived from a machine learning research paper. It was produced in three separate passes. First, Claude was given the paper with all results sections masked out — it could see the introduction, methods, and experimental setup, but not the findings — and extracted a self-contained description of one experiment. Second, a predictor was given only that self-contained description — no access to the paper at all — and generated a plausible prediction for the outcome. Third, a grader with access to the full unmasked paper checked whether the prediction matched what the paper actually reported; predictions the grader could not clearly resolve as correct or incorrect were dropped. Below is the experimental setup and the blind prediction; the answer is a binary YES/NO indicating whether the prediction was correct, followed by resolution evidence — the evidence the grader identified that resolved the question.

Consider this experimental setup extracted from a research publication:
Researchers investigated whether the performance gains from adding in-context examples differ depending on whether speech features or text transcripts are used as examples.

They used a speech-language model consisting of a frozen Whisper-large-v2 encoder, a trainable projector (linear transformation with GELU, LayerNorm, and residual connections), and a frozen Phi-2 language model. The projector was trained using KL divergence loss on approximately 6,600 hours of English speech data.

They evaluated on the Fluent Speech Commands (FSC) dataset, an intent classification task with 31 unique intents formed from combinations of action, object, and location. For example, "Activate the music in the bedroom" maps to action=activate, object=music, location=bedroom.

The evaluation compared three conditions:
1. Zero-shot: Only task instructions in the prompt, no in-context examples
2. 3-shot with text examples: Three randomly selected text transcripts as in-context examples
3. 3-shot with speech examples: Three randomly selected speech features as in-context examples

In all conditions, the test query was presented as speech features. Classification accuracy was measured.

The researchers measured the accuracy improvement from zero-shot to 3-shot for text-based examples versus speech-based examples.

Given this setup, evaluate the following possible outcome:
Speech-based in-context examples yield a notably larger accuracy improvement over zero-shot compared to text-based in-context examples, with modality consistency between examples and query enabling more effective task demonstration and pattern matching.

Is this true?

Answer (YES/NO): YES